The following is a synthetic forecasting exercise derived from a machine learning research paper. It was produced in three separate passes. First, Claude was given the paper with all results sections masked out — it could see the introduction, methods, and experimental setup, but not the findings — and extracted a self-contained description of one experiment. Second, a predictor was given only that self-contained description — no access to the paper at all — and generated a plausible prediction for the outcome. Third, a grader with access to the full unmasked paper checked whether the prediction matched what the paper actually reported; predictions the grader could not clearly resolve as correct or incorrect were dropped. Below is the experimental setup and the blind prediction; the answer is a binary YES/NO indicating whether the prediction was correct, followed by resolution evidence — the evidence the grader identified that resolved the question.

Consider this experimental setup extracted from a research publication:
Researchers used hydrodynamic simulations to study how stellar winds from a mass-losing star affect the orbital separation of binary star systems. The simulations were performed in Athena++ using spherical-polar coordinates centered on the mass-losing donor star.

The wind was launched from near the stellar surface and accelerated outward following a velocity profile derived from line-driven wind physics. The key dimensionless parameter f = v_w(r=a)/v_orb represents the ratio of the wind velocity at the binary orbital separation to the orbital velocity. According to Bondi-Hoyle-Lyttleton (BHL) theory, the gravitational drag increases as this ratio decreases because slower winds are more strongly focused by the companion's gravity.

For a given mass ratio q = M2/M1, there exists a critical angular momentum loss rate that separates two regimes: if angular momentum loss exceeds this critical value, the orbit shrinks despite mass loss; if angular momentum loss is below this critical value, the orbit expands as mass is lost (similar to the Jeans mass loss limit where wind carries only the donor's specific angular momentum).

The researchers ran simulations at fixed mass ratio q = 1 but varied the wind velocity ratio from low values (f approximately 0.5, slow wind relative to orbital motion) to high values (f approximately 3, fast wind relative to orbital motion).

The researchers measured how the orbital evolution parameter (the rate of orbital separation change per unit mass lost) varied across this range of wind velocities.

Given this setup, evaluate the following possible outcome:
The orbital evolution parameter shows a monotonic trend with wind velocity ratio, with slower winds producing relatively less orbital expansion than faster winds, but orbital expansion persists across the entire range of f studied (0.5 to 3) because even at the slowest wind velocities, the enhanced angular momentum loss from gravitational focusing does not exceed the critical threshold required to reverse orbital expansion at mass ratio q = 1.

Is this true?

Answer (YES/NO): NO